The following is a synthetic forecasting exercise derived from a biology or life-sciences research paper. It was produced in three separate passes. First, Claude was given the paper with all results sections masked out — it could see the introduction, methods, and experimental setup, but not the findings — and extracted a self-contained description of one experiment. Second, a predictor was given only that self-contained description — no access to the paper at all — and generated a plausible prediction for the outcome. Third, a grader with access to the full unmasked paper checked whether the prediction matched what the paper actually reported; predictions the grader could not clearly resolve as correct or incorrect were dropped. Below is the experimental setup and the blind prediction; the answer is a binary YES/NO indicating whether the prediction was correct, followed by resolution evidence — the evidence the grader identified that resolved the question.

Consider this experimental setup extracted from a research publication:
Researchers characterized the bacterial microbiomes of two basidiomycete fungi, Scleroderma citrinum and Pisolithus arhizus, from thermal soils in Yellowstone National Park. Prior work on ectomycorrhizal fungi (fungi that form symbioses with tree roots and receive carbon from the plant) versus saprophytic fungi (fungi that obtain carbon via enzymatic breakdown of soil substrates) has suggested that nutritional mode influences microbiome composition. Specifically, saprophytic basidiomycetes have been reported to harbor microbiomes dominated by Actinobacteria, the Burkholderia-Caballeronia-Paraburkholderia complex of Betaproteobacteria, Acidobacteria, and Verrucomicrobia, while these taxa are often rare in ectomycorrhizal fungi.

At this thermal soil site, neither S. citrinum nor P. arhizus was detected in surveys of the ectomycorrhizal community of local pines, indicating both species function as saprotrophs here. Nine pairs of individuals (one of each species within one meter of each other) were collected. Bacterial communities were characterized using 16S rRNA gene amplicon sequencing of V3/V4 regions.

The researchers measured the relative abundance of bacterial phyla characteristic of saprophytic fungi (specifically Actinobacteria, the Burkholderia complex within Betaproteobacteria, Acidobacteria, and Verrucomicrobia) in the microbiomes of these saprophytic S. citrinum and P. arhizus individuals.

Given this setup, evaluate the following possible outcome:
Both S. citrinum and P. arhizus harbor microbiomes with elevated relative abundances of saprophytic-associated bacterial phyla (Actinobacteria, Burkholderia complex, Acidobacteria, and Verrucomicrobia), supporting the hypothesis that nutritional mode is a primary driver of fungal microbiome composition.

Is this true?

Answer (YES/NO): NO